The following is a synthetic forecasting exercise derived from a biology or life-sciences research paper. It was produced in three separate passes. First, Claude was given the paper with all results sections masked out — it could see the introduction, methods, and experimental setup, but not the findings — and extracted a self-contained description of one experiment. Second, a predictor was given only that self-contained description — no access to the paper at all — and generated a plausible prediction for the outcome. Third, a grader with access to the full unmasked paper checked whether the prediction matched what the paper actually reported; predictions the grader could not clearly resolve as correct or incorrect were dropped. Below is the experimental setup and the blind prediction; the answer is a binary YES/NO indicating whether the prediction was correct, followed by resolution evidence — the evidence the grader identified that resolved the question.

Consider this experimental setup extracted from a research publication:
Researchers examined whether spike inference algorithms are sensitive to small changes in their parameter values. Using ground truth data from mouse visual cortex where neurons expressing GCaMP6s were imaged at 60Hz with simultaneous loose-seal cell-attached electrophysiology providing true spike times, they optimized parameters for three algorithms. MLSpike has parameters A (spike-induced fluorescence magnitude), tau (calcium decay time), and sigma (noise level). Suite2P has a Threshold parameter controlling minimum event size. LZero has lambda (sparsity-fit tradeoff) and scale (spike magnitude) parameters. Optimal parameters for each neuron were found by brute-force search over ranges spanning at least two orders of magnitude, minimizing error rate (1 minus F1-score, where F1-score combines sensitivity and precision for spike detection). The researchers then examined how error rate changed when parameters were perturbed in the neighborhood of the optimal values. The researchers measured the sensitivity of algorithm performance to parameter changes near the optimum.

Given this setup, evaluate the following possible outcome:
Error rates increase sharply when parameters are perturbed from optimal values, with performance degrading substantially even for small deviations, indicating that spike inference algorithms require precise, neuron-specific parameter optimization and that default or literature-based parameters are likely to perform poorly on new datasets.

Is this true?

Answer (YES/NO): YES